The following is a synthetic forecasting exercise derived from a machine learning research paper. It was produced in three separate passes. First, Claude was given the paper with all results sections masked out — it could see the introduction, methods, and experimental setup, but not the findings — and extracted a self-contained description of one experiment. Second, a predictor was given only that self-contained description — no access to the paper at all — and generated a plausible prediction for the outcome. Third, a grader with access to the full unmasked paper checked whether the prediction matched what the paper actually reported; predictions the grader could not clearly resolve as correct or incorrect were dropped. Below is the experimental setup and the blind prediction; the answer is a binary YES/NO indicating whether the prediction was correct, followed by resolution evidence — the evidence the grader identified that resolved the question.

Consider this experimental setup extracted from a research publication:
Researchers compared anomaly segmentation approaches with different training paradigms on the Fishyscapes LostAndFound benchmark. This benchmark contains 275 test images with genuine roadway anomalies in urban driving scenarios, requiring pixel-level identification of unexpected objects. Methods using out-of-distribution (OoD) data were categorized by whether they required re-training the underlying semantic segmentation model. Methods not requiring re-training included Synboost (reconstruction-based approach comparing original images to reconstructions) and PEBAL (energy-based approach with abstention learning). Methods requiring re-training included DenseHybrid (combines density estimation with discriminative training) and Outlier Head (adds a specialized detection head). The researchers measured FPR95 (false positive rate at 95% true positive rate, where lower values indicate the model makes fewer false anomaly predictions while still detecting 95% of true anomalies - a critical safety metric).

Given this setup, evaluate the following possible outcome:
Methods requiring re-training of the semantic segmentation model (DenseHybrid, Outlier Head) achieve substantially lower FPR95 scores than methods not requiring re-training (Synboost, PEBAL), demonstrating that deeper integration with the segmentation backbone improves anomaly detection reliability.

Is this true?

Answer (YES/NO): NO